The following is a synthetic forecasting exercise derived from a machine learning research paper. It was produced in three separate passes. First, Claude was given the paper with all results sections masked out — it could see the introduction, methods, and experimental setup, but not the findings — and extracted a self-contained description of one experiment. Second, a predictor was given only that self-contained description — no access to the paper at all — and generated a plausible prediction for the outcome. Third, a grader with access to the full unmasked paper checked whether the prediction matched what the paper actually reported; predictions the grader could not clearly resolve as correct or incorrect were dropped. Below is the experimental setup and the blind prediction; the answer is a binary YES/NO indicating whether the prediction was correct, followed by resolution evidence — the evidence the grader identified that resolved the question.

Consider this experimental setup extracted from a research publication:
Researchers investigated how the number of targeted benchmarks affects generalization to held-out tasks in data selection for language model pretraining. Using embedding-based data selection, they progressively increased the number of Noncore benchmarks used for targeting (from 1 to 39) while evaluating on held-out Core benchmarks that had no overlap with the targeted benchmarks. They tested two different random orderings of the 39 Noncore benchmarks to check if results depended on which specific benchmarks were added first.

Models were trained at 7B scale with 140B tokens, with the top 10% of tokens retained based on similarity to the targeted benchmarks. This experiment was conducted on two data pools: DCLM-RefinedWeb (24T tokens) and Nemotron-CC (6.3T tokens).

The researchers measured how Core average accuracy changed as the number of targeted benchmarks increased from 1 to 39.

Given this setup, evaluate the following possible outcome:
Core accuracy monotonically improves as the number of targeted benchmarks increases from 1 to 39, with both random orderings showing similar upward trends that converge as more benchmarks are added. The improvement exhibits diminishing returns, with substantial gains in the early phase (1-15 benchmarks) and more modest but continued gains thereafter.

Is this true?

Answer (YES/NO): NO